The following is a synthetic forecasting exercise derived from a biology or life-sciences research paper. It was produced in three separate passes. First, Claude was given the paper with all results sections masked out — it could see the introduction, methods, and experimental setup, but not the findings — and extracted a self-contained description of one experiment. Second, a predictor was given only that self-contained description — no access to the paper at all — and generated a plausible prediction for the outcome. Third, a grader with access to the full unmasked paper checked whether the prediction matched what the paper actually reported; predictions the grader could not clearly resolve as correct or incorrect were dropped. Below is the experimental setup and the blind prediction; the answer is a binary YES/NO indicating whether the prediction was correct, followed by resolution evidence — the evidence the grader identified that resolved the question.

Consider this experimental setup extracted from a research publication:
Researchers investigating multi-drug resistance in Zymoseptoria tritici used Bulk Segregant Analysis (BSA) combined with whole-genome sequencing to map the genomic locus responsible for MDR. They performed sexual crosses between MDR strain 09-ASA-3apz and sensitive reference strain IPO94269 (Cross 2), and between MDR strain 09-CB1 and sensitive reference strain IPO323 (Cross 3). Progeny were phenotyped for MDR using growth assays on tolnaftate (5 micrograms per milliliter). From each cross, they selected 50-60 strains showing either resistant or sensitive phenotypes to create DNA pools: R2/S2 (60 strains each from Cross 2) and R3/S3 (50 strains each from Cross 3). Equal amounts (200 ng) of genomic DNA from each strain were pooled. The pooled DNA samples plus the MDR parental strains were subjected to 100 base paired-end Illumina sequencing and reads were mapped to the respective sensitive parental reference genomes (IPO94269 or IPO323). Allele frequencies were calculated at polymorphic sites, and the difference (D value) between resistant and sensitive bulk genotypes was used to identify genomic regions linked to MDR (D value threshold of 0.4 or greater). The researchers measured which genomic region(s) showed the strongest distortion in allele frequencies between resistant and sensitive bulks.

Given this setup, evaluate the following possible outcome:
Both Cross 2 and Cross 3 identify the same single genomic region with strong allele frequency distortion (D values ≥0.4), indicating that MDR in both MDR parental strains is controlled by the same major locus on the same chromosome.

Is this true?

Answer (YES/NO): YES